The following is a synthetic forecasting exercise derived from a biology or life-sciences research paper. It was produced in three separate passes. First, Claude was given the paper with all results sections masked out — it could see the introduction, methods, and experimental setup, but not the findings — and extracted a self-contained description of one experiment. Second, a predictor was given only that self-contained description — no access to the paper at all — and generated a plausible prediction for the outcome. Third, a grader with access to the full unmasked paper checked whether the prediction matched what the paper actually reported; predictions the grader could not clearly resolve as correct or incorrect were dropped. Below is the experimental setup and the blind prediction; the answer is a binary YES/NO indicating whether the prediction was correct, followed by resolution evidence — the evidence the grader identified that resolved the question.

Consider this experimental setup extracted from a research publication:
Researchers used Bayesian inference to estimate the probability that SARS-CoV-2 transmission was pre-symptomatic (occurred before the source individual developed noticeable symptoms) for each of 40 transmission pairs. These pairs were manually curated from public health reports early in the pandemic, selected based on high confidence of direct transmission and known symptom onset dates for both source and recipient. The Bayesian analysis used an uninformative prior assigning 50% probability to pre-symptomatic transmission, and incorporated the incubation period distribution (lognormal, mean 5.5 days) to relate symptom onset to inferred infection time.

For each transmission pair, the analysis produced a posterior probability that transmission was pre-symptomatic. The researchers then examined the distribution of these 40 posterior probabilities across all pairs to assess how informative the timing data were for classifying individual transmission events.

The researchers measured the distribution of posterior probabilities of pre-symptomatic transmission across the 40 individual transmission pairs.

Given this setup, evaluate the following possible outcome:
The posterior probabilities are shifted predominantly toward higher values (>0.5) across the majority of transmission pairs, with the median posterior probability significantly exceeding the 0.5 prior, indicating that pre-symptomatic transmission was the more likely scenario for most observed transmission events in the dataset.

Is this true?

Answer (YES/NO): NO